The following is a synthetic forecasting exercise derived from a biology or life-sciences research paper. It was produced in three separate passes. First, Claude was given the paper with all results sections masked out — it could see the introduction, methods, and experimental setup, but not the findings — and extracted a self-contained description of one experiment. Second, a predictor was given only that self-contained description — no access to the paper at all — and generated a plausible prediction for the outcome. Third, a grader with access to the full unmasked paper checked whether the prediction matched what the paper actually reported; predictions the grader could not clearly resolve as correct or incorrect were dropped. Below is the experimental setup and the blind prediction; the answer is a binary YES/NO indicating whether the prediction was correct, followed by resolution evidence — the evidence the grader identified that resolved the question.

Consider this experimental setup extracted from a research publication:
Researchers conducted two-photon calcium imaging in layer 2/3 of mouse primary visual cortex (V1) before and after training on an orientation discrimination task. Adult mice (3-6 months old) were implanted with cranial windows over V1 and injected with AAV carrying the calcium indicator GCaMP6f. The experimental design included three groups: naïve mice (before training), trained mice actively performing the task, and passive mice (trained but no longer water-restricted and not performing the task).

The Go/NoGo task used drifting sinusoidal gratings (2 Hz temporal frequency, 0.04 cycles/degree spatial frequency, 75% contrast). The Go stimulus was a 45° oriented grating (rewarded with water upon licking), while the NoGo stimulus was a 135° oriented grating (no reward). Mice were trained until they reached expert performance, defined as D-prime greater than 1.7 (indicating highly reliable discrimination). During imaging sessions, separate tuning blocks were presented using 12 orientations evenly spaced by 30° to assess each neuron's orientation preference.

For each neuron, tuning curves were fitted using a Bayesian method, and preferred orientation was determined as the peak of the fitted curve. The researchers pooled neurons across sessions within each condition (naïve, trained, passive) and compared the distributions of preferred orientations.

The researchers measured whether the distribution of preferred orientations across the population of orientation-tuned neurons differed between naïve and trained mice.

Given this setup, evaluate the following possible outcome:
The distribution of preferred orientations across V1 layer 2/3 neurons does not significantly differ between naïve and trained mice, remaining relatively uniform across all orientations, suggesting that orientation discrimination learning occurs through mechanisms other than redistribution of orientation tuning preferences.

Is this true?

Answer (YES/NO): YES